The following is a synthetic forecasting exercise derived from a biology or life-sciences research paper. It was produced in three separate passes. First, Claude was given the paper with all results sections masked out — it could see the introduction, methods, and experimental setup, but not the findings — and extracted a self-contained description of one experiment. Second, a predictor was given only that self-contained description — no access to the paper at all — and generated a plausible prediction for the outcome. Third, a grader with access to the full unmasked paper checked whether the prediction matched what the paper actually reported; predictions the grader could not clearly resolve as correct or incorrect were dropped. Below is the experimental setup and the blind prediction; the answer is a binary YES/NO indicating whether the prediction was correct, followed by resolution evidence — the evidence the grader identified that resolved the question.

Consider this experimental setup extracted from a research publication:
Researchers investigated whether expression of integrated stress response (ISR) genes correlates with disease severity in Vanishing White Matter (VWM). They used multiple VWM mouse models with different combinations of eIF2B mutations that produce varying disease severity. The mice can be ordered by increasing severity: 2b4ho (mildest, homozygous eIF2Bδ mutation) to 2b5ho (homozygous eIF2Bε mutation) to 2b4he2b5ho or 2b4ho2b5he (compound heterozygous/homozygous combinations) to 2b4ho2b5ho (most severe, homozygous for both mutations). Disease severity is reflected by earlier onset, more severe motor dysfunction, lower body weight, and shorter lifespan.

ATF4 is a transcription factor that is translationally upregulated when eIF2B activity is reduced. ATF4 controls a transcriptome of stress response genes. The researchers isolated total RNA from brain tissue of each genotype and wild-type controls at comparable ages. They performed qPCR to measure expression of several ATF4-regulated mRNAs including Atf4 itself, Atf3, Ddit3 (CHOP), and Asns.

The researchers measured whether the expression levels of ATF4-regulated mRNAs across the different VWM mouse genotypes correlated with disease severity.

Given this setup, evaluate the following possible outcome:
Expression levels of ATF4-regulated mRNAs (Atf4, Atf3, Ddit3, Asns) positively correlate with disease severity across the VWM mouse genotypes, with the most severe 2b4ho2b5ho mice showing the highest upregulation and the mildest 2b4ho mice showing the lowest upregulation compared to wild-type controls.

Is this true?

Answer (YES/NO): NO